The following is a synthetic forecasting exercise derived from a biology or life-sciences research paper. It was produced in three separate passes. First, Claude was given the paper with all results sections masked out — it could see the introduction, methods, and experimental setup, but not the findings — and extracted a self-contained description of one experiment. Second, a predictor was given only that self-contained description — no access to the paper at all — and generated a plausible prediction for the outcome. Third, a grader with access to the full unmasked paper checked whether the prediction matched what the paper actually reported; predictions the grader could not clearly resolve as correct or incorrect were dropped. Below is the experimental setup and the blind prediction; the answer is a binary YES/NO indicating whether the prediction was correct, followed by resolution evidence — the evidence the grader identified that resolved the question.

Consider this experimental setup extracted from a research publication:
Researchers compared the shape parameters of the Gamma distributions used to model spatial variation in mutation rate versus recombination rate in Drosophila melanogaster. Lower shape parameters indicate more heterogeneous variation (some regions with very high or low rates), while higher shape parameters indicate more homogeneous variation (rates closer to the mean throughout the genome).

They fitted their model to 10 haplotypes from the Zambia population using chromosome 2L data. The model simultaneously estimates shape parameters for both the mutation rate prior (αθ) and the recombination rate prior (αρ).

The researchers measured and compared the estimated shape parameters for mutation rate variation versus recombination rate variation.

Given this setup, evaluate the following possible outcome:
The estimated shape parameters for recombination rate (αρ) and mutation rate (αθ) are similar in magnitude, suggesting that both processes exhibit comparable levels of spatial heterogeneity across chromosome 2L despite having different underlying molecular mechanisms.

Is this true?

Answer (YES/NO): NO